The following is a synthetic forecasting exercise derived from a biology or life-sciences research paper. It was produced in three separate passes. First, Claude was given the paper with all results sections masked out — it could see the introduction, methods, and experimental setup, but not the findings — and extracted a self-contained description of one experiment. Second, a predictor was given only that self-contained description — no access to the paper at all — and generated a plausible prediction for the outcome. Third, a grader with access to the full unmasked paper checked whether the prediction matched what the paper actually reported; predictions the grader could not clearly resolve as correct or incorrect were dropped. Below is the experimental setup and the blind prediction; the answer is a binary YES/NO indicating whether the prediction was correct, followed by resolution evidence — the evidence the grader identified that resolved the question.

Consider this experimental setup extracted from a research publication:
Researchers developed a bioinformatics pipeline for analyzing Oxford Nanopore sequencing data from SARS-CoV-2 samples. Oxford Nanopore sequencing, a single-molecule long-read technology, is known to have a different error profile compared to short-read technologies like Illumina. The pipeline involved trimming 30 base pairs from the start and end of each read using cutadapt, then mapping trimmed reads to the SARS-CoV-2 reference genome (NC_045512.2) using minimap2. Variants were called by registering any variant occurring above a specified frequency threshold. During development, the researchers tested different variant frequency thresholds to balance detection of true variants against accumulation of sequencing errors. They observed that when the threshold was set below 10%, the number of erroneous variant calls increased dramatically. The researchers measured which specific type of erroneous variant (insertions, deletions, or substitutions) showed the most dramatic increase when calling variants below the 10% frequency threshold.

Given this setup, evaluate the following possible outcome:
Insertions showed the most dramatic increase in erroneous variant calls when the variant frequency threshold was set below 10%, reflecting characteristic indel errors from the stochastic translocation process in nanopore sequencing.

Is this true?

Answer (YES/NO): NO